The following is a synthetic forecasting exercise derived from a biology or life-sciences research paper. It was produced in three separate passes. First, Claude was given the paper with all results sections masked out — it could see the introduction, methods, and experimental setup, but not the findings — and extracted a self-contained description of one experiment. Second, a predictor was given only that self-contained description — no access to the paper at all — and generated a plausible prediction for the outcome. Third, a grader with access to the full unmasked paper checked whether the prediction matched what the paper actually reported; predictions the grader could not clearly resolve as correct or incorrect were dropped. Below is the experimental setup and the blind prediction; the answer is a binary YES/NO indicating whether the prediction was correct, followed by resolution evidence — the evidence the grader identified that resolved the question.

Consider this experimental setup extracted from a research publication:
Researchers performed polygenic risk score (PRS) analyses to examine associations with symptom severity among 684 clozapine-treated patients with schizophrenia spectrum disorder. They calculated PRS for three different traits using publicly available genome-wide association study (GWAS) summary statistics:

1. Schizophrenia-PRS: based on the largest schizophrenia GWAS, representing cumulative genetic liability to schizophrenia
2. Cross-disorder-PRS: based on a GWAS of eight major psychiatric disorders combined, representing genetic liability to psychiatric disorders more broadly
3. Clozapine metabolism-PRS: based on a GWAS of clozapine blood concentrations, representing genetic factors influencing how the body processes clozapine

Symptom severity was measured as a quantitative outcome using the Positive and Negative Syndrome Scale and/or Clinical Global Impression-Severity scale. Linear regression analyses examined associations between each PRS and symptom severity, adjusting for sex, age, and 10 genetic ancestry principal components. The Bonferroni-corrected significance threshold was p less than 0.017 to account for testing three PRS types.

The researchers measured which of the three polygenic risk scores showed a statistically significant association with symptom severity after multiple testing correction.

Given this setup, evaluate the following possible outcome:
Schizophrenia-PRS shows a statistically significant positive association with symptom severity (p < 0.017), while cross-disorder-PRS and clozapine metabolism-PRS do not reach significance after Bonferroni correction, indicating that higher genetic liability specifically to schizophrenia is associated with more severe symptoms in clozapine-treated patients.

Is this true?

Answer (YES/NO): NO